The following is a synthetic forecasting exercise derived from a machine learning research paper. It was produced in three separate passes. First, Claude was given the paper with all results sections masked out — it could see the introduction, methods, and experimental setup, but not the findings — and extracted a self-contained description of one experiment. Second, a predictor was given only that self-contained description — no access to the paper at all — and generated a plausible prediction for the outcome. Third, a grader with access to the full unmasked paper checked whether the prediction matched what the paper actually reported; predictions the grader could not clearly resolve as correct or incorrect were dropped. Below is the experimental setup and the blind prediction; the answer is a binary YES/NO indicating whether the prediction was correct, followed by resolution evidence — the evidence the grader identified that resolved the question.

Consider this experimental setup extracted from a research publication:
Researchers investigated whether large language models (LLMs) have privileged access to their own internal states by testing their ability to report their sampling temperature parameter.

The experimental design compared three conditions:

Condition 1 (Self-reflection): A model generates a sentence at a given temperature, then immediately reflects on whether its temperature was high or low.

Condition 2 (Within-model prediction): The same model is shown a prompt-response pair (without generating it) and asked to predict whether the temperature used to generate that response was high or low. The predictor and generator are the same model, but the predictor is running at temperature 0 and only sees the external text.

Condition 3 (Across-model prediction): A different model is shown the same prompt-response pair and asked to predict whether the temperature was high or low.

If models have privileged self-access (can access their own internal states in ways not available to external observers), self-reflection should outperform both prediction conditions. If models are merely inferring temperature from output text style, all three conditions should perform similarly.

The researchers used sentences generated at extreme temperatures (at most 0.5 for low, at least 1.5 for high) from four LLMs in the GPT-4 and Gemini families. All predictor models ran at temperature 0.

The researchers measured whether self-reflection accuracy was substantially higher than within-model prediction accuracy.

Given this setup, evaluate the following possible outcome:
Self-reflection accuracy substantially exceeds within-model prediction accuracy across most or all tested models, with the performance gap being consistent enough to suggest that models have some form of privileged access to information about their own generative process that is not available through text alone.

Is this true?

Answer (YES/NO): NO